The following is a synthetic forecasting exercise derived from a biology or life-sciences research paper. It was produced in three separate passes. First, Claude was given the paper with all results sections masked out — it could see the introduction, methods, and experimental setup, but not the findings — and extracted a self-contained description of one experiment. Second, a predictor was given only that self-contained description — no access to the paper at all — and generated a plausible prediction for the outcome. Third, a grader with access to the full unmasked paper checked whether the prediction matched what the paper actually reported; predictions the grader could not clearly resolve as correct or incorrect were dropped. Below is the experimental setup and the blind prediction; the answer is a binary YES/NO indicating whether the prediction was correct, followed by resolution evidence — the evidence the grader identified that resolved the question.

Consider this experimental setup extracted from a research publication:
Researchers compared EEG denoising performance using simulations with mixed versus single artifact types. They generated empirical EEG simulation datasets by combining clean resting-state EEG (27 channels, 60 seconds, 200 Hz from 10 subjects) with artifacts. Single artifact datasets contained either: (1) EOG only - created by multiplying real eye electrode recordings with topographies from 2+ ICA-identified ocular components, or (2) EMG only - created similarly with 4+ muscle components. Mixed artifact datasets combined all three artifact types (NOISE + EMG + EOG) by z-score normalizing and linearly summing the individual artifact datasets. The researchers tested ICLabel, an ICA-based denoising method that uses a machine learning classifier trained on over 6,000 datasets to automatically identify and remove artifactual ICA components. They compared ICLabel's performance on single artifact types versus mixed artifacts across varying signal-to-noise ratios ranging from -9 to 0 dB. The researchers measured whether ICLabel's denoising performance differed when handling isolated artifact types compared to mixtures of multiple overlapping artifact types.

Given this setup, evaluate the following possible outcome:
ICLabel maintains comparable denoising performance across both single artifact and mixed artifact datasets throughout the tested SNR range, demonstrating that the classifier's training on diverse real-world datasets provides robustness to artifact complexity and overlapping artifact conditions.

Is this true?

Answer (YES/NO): NO